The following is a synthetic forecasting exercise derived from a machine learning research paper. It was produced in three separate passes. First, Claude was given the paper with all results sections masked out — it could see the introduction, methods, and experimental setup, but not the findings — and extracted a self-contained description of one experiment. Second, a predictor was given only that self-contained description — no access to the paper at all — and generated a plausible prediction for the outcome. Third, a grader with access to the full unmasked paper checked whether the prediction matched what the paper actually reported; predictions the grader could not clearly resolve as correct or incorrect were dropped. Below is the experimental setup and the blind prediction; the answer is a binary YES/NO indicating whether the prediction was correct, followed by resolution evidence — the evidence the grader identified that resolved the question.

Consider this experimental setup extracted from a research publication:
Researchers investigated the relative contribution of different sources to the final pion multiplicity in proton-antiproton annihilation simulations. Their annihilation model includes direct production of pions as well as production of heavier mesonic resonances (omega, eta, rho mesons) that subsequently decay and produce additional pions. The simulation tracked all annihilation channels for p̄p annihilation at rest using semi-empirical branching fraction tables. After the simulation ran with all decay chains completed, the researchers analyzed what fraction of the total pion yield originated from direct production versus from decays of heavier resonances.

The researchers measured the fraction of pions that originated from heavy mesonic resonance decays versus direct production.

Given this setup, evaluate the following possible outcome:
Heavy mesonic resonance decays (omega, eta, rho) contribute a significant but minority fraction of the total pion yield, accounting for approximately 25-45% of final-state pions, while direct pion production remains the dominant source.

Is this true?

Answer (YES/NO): YES